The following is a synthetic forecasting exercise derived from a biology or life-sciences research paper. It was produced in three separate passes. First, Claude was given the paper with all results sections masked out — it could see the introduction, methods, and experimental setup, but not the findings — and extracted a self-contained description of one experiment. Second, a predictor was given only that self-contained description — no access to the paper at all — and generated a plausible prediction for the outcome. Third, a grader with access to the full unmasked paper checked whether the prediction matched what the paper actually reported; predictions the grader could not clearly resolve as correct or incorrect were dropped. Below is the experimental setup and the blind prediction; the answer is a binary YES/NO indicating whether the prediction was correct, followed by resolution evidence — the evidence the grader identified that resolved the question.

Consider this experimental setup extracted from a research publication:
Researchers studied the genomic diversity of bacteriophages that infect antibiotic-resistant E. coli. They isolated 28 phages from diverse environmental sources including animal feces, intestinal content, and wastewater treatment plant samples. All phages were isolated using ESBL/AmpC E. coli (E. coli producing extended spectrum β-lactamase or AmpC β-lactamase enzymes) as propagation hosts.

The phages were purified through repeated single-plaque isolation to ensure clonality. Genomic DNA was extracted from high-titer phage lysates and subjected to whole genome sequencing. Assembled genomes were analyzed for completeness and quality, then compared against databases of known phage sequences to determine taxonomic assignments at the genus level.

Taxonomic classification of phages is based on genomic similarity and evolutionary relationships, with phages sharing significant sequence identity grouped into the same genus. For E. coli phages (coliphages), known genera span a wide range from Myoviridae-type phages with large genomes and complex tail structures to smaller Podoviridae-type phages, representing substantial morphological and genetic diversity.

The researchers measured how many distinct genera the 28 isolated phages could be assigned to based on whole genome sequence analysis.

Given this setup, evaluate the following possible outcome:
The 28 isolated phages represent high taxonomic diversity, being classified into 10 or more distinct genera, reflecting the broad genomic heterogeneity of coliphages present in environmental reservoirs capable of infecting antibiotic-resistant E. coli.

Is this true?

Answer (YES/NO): YES